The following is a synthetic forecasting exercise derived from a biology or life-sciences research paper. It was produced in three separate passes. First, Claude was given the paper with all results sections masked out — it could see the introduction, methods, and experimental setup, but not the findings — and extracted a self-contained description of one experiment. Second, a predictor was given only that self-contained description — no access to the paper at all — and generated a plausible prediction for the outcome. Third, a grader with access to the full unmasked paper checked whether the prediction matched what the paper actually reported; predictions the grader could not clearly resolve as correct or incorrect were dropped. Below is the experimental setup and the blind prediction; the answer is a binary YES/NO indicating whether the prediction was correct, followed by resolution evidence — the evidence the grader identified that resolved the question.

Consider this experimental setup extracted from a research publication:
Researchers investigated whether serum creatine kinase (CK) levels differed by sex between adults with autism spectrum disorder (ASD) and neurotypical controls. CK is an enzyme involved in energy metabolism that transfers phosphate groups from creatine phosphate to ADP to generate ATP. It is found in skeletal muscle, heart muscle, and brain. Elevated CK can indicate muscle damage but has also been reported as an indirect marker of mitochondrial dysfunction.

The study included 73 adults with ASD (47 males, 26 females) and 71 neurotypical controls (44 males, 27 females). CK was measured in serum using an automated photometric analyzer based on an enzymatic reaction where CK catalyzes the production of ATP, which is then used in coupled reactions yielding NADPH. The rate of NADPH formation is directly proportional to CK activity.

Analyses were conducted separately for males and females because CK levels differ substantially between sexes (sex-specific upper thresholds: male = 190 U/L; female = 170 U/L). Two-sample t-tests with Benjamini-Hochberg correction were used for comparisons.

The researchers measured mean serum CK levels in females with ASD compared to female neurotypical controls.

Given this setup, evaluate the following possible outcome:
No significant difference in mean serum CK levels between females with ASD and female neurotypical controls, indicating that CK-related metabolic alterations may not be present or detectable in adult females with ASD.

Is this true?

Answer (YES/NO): YES